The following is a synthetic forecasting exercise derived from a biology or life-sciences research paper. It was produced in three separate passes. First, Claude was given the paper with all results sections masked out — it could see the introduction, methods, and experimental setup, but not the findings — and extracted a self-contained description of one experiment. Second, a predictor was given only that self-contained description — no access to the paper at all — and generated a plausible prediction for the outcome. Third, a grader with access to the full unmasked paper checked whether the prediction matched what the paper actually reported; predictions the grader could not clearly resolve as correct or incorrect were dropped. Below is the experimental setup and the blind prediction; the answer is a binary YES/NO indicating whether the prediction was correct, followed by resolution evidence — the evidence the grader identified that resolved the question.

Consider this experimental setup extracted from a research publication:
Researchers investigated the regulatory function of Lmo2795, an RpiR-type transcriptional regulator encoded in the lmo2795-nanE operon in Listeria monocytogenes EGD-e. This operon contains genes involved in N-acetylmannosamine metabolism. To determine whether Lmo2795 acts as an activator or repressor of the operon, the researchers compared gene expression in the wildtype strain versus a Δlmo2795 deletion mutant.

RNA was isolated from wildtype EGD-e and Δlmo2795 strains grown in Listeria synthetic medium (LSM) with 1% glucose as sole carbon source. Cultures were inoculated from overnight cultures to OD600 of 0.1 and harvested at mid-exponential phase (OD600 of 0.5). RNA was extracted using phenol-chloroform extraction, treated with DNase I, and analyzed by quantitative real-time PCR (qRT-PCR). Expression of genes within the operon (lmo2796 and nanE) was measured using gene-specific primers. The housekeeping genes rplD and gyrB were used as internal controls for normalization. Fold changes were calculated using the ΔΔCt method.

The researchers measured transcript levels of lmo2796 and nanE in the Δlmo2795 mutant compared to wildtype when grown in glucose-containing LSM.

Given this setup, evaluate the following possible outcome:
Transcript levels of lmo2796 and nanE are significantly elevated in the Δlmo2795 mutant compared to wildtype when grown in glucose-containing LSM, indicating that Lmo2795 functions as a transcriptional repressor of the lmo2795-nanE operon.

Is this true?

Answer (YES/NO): NO